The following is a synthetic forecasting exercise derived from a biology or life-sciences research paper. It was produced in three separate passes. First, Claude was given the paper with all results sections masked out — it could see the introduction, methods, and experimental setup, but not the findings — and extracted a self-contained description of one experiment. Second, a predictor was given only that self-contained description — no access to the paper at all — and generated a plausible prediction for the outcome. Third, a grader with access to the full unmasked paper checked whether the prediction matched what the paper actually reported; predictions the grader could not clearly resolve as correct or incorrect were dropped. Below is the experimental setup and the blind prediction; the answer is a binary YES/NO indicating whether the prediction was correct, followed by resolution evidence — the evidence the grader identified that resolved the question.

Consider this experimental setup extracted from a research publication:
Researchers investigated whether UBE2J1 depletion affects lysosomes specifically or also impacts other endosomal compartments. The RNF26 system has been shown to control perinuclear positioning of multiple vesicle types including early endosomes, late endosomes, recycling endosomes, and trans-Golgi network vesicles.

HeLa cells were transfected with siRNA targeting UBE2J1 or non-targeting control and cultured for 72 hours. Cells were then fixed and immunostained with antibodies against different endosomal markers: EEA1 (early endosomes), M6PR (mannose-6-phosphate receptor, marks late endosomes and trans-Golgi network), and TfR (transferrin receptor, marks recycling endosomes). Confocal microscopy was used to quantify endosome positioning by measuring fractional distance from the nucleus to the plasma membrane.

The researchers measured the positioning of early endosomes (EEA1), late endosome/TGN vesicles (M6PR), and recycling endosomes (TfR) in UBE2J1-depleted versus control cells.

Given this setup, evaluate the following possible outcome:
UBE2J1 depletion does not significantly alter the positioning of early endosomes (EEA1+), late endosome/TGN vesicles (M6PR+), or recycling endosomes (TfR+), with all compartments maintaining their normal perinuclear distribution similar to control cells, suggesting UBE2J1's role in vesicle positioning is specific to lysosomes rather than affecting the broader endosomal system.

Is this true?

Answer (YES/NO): NO